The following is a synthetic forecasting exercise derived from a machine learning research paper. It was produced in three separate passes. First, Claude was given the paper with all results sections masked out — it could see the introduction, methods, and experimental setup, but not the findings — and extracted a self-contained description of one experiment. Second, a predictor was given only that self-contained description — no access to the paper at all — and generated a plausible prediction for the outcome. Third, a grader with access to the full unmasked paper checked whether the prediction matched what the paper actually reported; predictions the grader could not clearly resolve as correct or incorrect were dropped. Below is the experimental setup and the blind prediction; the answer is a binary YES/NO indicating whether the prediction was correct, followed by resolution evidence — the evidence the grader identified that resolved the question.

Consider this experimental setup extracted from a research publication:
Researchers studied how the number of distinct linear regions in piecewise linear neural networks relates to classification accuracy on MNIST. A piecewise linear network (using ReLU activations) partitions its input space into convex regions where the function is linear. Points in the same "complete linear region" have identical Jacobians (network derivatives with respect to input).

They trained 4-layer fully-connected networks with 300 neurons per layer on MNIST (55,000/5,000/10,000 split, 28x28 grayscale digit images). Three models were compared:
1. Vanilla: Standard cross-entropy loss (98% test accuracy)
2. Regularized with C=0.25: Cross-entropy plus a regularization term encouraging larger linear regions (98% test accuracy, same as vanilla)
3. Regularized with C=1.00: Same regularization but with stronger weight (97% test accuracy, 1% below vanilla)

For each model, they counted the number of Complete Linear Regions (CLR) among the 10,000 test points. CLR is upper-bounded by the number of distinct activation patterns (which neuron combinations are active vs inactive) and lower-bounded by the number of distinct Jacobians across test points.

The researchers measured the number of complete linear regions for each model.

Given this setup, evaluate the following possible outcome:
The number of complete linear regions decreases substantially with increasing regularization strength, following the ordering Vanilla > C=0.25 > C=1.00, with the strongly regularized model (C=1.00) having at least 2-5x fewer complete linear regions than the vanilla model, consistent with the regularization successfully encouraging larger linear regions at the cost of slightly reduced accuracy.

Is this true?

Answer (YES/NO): NO